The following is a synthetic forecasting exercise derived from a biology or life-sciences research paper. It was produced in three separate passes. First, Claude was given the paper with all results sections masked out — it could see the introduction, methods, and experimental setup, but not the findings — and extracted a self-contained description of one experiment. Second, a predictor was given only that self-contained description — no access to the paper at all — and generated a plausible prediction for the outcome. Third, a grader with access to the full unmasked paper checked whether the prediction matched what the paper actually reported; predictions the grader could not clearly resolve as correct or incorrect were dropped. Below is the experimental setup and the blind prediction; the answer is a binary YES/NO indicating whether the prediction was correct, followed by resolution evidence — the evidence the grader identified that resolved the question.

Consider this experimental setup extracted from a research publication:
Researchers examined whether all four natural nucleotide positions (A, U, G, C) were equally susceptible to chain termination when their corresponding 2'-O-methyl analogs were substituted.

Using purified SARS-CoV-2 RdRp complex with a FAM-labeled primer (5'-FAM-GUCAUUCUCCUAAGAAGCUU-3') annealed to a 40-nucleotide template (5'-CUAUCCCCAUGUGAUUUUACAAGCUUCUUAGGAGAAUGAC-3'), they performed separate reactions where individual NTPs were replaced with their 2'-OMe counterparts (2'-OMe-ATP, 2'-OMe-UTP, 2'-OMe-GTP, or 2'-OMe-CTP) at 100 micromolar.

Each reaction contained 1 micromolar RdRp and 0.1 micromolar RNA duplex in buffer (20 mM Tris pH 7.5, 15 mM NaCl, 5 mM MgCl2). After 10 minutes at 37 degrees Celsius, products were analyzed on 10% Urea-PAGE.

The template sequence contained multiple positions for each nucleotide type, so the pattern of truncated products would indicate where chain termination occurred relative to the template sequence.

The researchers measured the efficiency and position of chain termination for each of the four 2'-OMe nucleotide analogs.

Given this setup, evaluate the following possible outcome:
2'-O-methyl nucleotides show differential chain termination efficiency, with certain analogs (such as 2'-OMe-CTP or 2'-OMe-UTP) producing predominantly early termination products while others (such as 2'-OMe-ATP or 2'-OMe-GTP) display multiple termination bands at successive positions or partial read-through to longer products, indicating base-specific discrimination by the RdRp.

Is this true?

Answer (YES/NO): NO